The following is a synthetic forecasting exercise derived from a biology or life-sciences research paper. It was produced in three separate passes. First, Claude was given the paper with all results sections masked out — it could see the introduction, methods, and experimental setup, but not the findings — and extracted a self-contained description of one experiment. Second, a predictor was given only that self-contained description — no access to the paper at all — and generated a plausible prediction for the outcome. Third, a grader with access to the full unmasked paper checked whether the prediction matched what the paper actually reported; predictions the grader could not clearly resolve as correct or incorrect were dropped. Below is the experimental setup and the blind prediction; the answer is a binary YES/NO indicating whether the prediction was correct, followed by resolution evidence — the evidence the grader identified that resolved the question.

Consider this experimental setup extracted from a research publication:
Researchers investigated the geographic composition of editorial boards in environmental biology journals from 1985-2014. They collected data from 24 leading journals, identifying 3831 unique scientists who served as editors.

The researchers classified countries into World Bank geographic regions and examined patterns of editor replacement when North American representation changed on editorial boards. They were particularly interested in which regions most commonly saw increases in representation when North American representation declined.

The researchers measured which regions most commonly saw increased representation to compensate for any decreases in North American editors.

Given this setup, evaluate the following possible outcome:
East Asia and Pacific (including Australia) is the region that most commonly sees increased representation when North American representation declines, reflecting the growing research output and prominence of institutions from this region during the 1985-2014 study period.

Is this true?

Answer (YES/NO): NO